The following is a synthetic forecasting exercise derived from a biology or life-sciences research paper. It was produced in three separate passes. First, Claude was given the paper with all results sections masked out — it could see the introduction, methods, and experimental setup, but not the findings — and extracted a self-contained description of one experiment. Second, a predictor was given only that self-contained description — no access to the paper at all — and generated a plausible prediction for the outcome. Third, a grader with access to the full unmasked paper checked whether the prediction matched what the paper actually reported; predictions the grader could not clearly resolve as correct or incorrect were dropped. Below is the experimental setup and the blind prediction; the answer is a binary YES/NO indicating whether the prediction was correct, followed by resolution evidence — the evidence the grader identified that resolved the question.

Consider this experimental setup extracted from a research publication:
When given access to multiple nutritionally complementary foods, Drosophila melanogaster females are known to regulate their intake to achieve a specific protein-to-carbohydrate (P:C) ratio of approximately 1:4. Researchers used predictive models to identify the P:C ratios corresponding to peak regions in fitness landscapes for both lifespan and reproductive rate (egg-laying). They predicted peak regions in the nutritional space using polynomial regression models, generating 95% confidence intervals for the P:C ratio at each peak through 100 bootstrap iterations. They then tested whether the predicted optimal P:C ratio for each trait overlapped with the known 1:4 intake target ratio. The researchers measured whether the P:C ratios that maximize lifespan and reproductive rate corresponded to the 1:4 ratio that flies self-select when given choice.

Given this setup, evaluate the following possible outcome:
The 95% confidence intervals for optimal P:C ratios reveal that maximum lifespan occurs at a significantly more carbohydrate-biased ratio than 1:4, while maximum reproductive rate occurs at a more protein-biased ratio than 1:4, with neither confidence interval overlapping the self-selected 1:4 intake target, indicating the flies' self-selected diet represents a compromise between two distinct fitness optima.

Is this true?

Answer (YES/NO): YES